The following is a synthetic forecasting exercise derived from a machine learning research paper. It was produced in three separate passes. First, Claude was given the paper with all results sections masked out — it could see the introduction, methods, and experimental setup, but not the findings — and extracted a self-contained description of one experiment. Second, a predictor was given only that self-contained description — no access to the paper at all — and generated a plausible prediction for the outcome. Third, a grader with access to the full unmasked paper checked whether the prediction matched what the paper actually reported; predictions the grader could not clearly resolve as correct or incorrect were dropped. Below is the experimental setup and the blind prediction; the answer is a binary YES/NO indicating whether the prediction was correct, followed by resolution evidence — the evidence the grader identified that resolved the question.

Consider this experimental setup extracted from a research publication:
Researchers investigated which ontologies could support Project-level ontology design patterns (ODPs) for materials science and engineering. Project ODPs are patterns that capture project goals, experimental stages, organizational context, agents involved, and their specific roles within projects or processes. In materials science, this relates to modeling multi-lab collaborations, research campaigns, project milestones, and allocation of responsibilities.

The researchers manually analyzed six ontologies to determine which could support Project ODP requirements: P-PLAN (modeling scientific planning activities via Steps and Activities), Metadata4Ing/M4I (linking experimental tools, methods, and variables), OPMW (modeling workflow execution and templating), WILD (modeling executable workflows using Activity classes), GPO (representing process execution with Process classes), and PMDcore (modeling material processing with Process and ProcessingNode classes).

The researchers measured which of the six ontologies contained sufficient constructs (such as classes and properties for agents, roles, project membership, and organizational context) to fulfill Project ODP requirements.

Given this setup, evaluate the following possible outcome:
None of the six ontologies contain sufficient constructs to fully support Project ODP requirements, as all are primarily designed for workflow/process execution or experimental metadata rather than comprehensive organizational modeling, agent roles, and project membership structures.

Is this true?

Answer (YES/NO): NO